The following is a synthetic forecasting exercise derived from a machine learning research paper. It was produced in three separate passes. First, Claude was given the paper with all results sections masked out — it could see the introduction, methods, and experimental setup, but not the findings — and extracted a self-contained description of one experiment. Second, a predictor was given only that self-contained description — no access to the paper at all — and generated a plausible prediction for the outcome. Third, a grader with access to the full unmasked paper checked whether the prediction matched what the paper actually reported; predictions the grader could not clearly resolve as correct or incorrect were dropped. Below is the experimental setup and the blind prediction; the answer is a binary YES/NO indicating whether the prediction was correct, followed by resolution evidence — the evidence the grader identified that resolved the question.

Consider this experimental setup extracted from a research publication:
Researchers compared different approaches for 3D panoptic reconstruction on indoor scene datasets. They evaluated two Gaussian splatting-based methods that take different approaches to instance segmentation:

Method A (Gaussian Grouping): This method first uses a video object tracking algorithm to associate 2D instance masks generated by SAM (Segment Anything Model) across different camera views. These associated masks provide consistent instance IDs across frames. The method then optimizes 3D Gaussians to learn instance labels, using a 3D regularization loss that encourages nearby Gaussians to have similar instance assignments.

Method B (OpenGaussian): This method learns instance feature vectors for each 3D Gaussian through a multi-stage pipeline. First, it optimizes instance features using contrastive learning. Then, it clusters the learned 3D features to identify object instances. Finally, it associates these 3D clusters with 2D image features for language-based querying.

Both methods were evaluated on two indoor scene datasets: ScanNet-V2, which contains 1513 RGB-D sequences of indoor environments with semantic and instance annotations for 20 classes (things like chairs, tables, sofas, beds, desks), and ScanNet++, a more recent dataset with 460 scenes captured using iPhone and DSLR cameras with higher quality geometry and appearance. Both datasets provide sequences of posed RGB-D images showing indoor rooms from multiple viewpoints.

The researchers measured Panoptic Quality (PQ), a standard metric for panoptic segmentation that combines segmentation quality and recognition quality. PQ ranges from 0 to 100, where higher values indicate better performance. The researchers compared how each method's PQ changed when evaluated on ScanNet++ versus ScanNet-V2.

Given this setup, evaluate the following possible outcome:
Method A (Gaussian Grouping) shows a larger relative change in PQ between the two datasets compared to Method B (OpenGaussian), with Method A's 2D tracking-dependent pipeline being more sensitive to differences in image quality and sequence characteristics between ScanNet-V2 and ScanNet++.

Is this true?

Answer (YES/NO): YES